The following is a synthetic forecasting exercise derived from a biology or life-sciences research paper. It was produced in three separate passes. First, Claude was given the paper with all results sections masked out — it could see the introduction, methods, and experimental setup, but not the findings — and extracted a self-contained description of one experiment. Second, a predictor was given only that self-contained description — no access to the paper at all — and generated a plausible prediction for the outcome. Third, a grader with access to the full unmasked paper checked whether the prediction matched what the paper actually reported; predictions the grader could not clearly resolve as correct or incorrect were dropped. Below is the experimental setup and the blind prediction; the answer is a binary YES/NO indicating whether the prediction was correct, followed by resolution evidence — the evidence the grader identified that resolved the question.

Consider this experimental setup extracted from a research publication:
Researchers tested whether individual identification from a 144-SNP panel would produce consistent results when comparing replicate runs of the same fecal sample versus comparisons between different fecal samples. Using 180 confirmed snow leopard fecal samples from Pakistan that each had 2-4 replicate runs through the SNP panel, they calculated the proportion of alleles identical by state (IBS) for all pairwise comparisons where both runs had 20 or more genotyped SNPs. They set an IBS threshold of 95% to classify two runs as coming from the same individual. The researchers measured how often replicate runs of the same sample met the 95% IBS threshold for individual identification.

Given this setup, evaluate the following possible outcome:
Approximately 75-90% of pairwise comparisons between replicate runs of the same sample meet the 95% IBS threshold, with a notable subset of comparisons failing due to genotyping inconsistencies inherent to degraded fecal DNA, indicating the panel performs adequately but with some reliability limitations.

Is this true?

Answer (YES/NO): NO